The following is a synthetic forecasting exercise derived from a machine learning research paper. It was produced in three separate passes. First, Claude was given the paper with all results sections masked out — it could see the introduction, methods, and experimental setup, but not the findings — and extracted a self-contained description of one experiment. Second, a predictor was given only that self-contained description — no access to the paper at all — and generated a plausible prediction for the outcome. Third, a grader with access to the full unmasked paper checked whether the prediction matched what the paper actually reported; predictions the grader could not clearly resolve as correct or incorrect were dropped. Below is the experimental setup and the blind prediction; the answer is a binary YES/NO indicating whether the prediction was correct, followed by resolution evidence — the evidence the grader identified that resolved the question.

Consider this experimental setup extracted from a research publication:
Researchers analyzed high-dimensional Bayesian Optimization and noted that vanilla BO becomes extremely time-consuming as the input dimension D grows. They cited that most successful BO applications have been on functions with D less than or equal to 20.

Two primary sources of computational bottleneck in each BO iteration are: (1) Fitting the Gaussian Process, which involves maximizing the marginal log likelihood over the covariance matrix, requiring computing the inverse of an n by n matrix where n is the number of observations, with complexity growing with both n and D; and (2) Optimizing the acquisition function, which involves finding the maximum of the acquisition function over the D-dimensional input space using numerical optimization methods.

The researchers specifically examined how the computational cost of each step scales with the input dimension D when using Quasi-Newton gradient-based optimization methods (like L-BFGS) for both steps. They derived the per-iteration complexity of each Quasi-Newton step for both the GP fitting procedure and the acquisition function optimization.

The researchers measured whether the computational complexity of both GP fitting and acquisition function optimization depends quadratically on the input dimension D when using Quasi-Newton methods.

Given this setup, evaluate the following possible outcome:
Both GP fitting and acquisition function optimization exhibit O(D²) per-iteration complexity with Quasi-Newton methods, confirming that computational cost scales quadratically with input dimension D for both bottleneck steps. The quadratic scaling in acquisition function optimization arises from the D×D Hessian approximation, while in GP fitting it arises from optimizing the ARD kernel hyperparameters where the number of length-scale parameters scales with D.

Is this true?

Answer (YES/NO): YES